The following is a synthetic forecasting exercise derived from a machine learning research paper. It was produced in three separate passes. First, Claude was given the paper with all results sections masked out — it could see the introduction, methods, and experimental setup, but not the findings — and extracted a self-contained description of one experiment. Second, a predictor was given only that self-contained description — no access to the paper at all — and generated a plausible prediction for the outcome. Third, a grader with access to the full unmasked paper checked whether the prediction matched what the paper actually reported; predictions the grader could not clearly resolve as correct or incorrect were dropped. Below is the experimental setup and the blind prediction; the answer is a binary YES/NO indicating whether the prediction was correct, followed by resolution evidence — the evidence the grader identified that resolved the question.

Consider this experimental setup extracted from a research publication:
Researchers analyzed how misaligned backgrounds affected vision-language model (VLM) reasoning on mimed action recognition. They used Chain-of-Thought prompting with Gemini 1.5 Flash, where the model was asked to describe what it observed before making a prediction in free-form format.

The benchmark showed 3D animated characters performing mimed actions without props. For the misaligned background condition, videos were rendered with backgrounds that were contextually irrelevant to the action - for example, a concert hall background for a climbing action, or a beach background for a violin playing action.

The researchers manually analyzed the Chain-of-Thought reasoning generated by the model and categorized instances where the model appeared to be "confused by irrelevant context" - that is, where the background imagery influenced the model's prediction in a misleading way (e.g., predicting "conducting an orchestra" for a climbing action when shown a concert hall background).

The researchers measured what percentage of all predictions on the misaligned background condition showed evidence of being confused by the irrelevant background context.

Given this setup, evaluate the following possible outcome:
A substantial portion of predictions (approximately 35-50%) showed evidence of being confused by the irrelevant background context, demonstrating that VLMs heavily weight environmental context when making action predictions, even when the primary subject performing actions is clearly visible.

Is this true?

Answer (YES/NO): NO